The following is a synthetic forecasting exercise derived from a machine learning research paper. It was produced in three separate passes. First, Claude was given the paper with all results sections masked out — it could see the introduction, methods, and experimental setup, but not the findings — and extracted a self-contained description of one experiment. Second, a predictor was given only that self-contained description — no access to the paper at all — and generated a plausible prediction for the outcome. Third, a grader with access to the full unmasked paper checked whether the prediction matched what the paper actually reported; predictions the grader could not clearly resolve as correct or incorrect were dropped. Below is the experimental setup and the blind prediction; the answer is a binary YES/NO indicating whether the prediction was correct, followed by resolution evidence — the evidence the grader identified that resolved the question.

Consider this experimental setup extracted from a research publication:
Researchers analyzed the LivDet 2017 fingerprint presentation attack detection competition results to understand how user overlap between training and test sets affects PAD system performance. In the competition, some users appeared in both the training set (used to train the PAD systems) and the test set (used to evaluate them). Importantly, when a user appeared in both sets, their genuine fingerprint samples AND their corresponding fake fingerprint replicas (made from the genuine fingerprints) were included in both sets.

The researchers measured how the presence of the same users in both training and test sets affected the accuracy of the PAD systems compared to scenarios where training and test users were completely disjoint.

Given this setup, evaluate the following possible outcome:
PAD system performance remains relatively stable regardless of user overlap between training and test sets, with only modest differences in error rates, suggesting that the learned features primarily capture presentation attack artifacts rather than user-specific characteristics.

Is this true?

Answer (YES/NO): NO